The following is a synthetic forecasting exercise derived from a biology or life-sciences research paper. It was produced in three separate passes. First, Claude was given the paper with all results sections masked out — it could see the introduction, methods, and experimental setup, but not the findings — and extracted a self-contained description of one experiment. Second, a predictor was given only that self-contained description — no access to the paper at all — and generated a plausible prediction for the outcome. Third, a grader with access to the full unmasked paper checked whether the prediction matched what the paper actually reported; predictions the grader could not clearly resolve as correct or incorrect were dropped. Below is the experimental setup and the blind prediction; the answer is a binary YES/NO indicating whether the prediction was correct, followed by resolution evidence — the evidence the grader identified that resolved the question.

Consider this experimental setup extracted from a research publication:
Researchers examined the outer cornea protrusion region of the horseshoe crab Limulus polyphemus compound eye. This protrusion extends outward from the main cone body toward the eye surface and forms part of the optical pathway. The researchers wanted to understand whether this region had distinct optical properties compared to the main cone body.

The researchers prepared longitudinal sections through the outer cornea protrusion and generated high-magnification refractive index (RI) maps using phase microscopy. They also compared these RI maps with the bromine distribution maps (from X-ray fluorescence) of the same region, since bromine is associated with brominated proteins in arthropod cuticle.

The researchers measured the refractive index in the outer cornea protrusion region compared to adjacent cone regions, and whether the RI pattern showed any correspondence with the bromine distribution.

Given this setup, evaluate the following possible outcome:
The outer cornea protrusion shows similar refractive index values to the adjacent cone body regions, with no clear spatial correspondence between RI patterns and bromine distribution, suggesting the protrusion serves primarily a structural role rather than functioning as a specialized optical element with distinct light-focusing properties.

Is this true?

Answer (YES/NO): NO